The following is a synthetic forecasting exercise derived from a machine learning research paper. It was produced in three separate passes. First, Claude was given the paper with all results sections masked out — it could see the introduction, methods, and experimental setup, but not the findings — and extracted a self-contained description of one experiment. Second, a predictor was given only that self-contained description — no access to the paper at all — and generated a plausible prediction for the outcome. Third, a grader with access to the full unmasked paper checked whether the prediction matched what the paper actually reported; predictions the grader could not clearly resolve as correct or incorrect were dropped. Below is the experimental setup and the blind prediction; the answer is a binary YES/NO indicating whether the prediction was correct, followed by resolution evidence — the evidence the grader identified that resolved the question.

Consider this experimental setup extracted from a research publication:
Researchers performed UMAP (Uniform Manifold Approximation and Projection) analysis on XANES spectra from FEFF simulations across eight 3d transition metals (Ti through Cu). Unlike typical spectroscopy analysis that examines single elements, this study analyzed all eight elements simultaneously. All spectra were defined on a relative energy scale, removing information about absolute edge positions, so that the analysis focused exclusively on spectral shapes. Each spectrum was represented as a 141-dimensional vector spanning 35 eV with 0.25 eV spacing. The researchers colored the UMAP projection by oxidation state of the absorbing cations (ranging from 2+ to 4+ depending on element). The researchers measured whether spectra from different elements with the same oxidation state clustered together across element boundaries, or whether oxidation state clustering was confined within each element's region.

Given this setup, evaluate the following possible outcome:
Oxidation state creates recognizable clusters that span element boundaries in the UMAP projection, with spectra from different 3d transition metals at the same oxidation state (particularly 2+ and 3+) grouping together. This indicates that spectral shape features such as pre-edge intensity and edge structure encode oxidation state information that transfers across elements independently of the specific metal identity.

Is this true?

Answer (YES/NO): NO